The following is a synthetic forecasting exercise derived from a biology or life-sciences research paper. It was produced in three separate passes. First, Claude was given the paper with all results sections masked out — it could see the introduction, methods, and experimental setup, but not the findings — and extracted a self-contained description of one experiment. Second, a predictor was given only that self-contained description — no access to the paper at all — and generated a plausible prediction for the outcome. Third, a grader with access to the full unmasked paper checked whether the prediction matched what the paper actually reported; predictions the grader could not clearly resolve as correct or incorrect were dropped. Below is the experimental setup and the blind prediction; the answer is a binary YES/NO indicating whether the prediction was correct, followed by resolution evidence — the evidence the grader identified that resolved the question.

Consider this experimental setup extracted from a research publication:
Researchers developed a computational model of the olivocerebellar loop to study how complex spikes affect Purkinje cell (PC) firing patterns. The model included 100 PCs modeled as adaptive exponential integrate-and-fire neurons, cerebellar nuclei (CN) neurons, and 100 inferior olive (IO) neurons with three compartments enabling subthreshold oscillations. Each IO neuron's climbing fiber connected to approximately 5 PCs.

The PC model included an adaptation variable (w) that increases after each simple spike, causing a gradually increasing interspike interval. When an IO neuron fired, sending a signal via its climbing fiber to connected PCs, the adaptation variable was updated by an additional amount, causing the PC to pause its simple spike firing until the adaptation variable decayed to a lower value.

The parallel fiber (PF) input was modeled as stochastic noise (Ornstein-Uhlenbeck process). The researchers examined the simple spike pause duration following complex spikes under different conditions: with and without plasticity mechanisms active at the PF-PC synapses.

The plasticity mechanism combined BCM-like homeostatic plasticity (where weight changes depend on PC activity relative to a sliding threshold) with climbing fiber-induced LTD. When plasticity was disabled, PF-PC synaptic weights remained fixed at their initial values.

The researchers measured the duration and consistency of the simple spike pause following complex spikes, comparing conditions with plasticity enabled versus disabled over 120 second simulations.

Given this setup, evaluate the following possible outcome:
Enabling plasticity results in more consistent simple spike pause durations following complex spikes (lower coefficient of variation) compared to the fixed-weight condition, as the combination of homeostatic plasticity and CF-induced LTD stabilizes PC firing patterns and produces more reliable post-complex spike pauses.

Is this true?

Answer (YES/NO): YES